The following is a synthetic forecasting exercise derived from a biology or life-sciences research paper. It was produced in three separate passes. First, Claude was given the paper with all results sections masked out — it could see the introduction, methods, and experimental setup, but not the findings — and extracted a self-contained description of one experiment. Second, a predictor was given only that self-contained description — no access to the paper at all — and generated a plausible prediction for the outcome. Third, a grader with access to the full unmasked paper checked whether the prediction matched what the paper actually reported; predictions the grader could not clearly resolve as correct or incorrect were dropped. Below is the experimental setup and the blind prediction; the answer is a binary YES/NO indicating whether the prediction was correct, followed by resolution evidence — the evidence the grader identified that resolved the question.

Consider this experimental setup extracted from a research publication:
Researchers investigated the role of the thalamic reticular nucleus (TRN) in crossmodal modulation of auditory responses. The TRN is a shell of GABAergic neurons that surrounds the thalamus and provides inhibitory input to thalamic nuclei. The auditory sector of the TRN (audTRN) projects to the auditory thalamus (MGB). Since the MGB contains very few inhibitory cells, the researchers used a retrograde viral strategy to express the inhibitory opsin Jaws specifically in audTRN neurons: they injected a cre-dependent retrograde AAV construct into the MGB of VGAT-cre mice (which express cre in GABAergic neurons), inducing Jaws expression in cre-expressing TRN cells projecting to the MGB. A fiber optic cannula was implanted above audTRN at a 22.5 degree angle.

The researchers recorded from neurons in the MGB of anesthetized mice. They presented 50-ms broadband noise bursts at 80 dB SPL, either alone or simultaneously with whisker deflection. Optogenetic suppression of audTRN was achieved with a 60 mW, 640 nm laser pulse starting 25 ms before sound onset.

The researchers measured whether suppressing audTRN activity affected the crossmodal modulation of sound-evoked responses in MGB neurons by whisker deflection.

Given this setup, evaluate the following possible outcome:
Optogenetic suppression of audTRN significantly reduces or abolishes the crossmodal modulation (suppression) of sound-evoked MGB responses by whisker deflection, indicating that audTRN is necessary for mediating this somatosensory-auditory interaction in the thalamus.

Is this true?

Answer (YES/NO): NO